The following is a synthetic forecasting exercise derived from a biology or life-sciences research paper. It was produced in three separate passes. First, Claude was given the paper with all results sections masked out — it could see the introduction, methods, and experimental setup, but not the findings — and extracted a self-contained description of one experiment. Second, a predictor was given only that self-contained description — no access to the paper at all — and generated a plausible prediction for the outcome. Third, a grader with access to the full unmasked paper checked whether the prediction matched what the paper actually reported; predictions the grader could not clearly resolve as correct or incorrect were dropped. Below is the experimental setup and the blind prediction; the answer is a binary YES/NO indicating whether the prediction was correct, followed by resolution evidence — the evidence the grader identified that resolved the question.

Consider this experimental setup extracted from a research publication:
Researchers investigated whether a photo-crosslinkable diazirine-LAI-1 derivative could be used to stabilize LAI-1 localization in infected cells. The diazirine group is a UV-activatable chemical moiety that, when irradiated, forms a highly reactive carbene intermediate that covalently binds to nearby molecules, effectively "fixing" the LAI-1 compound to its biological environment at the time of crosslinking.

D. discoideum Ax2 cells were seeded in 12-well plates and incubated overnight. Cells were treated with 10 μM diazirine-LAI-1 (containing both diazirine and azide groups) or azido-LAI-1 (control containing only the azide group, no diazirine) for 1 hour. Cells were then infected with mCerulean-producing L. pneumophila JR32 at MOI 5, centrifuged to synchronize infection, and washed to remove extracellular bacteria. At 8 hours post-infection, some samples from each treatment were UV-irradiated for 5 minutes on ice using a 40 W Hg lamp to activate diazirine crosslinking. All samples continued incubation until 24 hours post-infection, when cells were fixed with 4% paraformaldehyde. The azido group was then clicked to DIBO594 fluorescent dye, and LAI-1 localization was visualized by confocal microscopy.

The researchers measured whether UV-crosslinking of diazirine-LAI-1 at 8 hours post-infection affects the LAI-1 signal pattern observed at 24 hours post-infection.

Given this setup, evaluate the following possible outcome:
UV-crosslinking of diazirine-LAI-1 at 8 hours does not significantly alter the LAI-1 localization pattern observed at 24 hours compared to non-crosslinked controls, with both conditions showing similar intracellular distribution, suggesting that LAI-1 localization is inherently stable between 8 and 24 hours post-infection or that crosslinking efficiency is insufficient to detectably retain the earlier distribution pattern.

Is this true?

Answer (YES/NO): NO